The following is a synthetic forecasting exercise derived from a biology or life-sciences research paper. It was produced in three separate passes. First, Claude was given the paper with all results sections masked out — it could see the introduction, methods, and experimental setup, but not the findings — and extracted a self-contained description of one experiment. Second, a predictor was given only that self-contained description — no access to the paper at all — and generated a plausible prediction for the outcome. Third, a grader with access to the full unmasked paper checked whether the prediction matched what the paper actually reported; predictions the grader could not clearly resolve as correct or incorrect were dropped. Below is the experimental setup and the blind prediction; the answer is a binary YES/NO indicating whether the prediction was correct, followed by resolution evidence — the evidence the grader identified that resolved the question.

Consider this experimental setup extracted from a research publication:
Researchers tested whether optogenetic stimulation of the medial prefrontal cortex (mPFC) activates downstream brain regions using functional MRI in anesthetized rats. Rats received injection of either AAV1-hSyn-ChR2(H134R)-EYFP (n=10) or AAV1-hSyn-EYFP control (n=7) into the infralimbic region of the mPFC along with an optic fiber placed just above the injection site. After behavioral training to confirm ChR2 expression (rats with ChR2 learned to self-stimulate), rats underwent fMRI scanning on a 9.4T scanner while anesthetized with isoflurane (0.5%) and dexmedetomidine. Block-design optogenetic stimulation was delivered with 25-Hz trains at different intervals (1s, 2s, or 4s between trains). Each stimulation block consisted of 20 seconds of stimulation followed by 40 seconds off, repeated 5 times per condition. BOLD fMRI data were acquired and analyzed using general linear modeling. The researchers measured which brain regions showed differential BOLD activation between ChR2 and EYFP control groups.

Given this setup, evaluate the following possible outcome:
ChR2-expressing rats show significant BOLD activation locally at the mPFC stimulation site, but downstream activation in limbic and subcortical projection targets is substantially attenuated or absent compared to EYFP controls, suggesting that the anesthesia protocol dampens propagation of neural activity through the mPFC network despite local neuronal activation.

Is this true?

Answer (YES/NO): NO